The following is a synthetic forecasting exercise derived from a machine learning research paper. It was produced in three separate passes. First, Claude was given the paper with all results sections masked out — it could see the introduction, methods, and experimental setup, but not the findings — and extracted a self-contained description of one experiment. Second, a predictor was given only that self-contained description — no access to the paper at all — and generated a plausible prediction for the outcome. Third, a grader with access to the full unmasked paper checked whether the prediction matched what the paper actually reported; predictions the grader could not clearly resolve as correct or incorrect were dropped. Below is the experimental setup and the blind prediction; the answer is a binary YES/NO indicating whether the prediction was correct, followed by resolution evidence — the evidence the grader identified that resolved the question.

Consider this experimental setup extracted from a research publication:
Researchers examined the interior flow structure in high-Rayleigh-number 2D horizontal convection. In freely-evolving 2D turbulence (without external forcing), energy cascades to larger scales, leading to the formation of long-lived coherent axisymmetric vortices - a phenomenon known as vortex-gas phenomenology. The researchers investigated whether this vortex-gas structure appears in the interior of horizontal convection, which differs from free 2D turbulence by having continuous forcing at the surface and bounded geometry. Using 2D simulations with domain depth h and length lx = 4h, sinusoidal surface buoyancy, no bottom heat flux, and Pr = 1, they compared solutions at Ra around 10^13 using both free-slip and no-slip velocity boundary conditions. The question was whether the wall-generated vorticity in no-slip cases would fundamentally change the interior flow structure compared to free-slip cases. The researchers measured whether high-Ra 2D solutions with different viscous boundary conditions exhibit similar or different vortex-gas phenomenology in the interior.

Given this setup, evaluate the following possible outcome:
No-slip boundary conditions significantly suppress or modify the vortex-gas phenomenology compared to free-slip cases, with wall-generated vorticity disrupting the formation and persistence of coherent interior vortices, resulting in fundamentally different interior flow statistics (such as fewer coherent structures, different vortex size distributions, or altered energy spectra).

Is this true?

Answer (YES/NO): NO